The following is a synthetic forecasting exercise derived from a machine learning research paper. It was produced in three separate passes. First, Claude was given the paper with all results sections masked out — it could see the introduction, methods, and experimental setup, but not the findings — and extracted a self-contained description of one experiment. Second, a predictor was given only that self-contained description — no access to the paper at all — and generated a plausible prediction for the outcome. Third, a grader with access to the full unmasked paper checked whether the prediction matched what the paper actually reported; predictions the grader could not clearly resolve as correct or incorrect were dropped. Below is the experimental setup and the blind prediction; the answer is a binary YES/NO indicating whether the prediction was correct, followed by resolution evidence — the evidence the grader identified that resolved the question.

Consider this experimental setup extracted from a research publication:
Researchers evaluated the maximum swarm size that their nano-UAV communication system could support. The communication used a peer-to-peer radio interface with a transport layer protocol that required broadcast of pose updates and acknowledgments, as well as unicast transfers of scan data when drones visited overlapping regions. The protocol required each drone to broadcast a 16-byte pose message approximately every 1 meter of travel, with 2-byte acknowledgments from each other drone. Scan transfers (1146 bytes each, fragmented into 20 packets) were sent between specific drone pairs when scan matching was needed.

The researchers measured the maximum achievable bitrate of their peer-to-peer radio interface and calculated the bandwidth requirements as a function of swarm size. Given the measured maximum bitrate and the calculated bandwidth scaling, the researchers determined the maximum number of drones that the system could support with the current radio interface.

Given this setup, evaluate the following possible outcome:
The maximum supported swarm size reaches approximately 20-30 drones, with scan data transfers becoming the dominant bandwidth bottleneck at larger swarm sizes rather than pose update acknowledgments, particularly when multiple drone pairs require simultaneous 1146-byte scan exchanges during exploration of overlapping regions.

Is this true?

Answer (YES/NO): NO